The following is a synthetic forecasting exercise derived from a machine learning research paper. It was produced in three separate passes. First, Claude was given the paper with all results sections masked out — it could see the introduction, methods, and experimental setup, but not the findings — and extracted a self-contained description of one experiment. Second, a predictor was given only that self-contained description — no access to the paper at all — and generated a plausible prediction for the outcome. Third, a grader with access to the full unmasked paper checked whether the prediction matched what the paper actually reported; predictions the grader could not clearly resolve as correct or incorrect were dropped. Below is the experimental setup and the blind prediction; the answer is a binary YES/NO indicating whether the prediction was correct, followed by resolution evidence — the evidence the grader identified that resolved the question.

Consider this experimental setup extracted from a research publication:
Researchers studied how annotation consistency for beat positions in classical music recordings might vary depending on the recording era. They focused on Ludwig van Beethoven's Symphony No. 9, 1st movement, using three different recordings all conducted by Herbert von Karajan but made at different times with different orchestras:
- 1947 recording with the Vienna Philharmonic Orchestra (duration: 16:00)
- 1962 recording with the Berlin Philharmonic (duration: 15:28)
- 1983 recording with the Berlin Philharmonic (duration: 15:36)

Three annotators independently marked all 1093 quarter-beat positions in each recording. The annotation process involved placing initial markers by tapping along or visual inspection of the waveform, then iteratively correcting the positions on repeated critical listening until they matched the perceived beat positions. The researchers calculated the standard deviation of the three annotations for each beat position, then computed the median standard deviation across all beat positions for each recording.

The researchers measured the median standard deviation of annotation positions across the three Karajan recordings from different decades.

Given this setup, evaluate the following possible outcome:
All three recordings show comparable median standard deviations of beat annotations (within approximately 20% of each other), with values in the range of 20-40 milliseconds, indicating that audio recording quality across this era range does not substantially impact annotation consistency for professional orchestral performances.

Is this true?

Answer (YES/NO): YES